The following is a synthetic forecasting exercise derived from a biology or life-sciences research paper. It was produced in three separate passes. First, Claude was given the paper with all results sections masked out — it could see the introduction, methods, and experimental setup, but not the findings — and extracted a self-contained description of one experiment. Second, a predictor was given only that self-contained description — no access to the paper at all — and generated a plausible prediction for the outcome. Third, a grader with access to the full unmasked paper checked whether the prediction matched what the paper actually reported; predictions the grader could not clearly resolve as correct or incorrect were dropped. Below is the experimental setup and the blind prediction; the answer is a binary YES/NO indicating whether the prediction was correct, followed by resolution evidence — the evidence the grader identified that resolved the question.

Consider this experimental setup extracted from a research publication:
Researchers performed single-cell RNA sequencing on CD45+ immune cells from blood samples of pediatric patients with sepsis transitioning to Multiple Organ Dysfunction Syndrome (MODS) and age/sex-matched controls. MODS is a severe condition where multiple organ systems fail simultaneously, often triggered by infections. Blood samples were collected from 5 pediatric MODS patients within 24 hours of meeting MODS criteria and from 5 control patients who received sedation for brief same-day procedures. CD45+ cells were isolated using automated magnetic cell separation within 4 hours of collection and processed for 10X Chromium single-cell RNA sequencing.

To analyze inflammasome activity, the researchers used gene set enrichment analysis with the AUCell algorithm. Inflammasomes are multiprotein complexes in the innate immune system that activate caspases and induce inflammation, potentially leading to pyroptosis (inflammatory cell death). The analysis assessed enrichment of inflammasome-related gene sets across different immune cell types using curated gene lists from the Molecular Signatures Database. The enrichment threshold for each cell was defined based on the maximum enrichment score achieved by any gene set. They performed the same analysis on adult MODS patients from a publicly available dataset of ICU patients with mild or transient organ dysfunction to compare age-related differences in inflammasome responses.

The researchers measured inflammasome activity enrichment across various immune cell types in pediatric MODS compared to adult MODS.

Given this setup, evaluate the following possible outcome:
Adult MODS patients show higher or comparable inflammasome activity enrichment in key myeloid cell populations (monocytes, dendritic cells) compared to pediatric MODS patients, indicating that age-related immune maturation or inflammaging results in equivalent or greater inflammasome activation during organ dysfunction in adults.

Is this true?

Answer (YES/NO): NO